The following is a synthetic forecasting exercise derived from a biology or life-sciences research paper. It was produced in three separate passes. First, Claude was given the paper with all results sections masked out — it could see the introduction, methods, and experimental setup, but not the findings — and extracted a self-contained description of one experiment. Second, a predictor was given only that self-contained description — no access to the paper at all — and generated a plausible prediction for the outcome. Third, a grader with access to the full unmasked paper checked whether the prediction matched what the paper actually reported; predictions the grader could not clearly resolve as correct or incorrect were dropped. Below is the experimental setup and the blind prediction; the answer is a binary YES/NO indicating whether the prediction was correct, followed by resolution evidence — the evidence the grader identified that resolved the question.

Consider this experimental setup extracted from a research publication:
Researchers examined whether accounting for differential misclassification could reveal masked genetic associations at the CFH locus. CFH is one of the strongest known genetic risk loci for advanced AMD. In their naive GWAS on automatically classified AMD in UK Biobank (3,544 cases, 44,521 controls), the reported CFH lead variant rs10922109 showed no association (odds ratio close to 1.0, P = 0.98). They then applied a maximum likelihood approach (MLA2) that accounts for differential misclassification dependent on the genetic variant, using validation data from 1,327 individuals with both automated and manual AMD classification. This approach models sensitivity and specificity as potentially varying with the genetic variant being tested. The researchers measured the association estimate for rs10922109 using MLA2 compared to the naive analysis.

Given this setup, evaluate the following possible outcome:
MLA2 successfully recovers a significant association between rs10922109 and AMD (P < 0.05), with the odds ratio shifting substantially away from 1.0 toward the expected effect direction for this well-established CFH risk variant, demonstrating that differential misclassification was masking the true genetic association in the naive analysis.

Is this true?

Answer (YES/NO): YES